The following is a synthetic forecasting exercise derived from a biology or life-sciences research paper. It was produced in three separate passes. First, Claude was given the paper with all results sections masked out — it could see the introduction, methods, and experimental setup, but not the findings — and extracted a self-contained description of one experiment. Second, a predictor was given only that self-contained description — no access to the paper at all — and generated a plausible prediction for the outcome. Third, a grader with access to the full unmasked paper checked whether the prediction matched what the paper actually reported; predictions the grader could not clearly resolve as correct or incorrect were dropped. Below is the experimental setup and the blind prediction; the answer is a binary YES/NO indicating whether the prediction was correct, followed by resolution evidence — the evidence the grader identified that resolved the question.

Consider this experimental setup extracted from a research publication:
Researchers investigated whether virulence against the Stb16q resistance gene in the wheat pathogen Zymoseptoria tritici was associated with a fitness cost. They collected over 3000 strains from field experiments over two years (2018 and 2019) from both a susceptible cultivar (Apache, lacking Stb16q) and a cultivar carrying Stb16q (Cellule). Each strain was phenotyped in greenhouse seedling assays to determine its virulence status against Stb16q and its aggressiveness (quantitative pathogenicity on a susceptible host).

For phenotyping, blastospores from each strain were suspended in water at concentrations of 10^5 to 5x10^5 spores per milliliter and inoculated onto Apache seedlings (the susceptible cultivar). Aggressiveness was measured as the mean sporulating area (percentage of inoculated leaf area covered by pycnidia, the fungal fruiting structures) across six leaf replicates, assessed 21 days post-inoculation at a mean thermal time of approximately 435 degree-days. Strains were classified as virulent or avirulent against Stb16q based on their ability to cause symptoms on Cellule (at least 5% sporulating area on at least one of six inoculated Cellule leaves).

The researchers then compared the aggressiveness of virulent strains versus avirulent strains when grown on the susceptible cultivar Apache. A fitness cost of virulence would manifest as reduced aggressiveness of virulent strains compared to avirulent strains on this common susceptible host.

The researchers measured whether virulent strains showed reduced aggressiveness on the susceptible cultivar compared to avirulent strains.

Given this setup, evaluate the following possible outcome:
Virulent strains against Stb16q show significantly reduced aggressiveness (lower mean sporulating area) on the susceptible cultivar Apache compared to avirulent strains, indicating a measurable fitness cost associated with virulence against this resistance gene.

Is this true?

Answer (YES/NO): NO